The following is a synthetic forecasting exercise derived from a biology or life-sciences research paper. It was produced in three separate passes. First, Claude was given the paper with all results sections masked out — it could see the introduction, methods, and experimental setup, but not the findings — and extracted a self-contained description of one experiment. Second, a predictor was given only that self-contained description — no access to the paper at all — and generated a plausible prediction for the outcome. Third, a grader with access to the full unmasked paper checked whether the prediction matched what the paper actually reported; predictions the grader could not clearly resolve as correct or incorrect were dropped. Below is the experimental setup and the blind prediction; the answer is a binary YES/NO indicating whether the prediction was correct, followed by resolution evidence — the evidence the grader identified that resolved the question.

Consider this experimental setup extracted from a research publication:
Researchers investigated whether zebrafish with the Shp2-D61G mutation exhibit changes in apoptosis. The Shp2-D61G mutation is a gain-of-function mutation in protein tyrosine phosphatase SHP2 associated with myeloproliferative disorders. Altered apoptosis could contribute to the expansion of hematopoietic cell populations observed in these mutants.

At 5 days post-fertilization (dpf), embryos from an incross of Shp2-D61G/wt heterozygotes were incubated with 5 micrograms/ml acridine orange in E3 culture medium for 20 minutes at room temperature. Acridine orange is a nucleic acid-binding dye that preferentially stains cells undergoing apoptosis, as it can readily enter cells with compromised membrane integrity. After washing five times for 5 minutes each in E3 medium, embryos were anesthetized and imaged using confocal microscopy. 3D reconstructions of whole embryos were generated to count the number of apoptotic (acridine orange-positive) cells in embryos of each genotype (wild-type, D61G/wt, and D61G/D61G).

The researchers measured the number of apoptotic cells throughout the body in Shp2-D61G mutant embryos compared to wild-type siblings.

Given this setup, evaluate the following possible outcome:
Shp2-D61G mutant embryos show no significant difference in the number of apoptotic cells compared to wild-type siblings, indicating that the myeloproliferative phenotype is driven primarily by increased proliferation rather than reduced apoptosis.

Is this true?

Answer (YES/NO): NO